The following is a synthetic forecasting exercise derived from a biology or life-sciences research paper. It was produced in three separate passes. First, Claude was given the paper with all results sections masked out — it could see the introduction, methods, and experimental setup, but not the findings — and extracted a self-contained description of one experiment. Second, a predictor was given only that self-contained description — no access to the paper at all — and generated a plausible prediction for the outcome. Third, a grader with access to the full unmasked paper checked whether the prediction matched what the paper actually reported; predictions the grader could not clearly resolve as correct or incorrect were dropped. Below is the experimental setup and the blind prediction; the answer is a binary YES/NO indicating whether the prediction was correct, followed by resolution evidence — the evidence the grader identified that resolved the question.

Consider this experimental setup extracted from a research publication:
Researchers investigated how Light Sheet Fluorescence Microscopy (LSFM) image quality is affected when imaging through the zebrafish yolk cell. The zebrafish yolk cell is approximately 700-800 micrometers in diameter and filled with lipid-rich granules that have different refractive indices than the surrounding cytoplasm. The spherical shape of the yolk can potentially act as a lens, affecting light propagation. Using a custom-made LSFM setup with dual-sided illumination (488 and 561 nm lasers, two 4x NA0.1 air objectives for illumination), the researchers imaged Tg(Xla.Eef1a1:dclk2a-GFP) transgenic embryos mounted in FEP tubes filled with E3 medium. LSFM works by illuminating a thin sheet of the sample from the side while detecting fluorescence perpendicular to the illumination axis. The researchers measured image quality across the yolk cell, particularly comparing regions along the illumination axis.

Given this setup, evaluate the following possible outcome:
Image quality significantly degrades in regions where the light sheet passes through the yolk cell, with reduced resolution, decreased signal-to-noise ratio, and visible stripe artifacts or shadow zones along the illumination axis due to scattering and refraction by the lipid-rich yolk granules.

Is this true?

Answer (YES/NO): NO